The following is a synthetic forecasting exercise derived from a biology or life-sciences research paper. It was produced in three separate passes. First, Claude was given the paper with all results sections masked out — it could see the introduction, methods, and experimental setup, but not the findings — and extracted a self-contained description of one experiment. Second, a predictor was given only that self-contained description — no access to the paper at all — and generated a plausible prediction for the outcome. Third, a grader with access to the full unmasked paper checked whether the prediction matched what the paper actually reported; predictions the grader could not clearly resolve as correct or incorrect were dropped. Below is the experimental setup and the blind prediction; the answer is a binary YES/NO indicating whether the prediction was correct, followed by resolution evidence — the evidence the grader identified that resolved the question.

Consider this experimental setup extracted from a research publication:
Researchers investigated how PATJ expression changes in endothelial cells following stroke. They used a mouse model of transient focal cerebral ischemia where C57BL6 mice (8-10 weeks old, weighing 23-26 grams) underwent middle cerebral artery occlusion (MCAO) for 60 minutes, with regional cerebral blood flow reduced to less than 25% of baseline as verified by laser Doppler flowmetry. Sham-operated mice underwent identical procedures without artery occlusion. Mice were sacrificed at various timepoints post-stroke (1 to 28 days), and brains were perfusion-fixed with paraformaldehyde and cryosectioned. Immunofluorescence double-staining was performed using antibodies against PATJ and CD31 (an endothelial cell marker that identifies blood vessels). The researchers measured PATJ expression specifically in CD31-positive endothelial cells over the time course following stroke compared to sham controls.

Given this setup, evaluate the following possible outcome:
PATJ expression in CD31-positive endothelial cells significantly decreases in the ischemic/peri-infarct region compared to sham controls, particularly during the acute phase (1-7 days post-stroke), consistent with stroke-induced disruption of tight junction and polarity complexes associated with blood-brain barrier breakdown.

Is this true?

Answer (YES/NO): YES